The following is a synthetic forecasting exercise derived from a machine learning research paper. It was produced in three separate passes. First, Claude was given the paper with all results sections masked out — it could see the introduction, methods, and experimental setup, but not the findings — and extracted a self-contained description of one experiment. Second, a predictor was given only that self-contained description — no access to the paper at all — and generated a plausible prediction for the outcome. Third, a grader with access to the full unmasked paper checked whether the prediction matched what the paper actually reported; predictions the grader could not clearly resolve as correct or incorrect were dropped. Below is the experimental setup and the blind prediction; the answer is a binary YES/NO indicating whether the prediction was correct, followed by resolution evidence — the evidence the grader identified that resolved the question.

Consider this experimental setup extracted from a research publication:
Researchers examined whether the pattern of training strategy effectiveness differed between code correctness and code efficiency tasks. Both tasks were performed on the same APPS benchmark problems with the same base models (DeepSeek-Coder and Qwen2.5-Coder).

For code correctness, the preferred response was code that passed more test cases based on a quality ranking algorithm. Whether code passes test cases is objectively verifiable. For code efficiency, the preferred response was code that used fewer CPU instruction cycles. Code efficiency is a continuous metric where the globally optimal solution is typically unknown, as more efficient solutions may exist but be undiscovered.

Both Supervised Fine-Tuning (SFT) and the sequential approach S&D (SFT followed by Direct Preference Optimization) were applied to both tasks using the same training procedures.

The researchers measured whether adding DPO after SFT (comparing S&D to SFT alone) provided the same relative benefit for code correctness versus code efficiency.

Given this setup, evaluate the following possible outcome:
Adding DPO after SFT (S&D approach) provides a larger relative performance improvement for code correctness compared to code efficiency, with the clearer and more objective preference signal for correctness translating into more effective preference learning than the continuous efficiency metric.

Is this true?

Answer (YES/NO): NO